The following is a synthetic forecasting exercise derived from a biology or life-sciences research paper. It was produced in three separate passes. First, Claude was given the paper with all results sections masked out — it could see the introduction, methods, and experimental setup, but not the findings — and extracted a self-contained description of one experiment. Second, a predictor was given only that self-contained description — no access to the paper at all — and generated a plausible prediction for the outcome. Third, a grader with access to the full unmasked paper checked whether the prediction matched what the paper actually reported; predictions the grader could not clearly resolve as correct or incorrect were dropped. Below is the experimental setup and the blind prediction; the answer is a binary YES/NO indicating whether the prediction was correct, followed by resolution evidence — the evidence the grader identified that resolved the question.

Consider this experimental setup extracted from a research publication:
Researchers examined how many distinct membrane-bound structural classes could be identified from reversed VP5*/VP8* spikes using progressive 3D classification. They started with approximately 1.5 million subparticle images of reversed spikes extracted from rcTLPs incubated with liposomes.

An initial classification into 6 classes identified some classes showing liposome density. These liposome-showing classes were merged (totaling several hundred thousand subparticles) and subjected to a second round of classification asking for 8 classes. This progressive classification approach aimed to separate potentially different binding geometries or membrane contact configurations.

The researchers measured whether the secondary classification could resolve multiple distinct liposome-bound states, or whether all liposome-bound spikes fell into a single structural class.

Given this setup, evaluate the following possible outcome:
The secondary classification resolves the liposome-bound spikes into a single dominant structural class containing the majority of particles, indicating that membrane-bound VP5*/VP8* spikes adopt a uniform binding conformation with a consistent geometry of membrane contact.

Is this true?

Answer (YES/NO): NO